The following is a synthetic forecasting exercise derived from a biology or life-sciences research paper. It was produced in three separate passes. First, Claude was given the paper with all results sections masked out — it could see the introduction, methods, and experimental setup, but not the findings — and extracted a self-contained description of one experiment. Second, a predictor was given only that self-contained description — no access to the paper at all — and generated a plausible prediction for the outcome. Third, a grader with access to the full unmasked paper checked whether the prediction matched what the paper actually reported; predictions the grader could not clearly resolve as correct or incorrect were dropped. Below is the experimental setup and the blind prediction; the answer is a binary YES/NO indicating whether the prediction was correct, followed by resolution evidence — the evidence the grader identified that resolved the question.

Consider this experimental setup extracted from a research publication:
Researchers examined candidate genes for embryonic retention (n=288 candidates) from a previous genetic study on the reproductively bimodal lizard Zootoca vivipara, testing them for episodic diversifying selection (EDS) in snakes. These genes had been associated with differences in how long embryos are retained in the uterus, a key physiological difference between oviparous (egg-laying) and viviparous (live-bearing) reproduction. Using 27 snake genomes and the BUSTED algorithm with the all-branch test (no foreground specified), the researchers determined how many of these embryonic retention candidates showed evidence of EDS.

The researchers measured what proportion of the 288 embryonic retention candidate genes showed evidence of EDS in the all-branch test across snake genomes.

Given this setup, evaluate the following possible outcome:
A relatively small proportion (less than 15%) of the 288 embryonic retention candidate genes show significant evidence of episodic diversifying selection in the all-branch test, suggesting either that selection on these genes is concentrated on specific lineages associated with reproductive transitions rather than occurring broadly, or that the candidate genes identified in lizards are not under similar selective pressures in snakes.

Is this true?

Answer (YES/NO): NO